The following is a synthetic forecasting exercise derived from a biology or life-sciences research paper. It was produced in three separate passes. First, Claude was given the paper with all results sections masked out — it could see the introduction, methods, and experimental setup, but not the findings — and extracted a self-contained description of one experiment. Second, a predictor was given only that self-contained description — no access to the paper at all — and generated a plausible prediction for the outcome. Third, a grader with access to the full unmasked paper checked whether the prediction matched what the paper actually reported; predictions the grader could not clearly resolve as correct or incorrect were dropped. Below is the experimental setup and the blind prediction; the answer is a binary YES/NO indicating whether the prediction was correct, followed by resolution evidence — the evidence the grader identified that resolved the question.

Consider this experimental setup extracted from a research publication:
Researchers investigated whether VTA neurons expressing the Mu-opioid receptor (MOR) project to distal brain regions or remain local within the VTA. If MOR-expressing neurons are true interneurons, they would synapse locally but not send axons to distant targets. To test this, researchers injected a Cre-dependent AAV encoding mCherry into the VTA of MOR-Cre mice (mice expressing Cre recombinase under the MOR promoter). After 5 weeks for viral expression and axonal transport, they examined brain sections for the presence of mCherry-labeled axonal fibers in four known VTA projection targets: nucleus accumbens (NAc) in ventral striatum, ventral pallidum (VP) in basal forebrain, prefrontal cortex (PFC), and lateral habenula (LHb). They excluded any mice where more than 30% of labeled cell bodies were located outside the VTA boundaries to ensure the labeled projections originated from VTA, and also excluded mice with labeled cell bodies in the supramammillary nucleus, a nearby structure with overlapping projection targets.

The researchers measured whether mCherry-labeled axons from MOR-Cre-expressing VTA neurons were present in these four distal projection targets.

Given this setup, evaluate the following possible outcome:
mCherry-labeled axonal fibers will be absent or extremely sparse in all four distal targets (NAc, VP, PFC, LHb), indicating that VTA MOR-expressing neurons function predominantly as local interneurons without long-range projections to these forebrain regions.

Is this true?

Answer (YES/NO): NO